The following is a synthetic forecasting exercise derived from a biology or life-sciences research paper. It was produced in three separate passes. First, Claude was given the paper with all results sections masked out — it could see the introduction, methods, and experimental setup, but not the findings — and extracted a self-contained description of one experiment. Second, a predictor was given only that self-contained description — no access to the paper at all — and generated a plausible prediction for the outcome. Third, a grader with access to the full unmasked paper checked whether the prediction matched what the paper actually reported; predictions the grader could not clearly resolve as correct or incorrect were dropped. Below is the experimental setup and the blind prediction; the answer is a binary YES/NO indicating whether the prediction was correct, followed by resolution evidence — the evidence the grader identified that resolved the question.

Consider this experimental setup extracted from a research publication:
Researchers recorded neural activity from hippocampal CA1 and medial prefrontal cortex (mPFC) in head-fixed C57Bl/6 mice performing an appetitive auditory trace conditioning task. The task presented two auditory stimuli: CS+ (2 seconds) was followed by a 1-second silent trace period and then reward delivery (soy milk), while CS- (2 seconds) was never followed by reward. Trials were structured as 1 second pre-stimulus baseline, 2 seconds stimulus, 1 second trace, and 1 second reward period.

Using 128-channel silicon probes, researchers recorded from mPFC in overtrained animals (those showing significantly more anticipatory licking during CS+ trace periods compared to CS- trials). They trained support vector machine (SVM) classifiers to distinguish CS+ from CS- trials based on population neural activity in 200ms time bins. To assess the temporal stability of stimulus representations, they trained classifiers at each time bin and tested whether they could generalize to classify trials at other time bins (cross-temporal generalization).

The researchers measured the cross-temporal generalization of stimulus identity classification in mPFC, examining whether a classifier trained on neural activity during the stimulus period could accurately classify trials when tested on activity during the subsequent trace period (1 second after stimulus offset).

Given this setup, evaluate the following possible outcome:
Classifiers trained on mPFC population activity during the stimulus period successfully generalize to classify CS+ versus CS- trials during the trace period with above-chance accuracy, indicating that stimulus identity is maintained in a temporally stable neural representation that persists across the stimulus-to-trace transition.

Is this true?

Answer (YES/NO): YES